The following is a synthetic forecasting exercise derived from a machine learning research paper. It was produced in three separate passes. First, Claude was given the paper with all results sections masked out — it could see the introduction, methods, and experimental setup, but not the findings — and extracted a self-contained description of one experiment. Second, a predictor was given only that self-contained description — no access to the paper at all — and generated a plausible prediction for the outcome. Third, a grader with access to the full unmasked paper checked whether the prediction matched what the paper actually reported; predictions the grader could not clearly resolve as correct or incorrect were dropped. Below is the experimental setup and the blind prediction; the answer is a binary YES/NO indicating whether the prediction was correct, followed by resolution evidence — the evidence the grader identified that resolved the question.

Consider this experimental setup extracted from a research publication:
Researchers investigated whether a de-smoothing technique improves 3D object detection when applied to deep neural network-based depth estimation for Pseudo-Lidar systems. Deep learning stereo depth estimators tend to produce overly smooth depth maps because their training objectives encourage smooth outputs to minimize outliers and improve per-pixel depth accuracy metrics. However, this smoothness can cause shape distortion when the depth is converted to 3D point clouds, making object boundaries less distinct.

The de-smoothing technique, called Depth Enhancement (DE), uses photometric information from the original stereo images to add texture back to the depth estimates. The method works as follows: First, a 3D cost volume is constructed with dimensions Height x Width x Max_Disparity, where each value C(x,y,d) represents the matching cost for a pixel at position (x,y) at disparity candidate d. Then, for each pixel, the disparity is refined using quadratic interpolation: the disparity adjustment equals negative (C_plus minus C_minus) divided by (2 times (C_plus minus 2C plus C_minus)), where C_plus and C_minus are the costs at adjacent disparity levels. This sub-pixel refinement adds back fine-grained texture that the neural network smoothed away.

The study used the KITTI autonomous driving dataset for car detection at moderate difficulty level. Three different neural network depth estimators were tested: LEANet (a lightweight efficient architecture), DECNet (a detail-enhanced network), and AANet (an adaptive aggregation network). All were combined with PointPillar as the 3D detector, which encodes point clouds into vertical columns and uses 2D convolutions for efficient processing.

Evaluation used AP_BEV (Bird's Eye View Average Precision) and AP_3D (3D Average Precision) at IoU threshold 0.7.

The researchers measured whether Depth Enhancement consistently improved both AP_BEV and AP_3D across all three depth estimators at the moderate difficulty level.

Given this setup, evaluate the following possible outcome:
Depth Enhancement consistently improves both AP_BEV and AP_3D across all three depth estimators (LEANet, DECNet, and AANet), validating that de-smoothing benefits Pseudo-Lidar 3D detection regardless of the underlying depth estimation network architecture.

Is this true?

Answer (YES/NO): NO